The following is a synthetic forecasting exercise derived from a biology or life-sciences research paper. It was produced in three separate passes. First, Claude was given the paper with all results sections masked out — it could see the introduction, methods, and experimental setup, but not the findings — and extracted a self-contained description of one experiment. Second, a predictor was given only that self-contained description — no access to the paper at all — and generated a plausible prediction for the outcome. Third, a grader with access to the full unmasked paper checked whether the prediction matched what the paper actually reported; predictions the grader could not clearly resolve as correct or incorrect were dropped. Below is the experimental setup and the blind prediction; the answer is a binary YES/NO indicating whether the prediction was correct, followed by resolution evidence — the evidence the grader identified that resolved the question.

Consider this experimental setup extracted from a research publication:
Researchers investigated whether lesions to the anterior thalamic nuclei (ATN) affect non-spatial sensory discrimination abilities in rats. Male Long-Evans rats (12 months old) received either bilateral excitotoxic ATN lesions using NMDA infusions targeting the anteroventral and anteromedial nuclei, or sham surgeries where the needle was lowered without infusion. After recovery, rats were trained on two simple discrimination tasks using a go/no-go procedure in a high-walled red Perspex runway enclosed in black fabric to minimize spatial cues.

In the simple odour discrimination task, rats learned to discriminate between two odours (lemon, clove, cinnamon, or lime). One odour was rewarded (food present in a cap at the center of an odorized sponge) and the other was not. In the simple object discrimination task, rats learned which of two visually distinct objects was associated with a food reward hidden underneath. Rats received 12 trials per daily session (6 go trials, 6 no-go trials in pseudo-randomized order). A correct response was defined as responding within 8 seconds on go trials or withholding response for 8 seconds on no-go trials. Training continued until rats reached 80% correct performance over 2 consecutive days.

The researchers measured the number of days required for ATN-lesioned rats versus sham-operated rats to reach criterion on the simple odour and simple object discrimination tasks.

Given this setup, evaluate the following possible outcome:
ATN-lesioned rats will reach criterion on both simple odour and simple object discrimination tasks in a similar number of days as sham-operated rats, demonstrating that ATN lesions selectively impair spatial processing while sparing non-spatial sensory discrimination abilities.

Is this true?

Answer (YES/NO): YES